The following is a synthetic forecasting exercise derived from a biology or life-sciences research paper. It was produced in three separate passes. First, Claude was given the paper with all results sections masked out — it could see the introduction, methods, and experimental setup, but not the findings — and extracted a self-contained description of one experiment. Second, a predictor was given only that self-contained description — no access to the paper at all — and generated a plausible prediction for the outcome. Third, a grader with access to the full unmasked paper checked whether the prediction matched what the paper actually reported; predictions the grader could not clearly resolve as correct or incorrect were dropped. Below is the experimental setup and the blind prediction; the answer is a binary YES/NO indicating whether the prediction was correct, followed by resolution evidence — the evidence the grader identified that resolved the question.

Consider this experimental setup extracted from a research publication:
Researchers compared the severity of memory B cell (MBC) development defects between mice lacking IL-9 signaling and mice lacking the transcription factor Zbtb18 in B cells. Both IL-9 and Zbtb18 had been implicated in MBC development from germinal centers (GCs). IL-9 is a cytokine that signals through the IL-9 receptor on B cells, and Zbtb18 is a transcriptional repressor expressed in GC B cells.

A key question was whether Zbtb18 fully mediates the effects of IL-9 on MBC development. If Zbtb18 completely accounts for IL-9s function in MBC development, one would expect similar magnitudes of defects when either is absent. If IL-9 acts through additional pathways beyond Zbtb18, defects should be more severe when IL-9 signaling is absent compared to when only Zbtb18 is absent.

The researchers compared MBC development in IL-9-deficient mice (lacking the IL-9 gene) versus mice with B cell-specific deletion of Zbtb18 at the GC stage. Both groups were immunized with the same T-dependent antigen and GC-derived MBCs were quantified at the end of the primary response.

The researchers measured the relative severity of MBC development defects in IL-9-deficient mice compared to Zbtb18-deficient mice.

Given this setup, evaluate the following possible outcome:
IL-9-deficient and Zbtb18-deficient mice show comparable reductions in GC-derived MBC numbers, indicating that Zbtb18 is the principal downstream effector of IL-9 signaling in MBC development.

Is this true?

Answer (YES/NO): NO